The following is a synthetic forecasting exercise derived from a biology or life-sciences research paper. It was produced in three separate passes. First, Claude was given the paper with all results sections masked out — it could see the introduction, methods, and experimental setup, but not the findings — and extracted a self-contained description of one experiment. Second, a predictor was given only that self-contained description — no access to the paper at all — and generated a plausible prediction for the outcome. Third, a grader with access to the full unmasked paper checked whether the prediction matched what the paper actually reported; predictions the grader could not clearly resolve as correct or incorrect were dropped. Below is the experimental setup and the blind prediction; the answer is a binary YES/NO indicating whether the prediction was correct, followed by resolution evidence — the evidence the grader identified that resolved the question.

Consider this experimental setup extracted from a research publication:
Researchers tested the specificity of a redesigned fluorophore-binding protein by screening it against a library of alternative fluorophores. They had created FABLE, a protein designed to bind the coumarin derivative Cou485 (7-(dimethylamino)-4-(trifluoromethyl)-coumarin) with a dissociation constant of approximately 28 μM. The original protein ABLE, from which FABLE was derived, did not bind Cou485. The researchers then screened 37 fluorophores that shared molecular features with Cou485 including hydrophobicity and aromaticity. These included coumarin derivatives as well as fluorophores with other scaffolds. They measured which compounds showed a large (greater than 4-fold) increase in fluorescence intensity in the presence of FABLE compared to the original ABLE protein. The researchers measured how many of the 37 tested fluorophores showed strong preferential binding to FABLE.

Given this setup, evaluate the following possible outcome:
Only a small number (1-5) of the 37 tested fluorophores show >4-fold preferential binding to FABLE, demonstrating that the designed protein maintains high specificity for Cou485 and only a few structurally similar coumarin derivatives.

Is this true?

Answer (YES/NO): YES